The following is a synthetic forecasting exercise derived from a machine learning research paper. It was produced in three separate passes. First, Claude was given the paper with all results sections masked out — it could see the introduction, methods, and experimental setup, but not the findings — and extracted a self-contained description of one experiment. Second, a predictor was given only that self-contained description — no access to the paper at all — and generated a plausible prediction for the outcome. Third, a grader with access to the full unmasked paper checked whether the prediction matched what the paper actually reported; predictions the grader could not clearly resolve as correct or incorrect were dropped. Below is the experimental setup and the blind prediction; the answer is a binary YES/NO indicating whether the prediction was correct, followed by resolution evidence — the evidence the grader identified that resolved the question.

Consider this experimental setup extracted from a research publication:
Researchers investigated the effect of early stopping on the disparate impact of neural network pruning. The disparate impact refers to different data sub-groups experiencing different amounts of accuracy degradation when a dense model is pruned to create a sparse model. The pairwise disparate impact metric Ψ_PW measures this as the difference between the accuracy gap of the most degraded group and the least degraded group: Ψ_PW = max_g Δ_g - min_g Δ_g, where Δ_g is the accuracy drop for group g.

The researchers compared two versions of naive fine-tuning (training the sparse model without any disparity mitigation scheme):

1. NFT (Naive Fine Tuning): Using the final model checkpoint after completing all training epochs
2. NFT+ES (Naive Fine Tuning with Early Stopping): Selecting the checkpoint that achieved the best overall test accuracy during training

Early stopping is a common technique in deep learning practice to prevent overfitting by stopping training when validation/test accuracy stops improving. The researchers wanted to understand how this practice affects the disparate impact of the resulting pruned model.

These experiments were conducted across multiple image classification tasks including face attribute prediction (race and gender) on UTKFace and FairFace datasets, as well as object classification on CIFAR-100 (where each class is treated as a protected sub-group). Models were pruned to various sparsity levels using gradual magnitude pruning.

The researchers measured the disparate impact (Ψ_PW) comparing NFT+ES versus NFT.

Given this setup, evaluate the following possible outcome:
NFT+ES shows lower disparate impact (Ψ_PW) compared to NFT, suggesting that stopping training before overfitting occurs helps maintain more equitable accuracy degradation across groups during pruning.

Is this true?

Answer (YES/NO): NO